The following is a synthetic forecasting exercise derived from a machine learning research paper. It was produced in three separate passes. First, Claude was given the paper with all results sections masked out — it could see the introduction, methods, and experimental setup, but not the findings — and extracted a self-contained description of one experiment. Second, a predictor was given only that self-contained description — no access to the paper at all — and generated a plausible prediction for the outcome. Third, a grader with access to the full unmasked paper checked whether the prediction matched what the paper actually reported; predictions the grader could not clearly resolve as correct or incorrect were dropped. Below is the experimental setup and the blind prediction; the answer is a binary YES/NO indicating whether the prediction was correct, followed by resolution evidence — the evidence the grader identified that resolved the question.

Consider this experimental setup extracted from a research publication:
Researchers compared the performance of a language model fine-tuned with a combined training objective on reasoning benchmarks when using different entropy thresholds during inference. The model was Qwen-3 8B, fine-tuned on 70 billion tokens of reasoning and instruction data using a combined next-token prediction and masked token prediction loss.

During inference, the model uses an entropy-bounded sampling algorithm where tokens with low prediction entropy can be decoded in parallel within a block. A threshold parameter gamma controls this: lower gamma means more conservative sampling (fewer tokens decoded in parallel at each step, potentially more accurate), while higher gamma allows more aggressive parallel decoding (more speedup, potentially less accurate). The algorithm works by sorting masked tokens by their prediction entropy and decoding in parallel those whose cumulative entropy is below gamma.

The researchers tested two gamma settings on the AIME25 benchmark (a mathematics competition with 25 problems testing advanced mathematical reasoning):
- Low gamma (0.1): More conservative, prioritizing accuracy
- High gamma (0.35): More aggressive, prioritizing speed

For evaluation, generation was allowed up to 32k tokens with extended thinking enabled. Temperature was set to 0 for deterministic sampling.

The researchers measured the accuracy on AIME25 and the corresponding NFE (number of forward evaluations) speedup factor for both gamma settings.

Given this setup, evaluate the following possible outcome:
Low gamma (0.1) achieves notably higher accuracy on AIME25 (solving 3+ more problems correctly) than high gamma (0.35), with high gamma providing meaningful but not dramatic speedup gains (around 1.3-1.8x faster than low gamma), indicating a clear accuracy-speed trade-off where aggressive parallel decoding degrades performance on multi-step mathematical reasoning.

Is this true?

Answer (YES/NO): NO